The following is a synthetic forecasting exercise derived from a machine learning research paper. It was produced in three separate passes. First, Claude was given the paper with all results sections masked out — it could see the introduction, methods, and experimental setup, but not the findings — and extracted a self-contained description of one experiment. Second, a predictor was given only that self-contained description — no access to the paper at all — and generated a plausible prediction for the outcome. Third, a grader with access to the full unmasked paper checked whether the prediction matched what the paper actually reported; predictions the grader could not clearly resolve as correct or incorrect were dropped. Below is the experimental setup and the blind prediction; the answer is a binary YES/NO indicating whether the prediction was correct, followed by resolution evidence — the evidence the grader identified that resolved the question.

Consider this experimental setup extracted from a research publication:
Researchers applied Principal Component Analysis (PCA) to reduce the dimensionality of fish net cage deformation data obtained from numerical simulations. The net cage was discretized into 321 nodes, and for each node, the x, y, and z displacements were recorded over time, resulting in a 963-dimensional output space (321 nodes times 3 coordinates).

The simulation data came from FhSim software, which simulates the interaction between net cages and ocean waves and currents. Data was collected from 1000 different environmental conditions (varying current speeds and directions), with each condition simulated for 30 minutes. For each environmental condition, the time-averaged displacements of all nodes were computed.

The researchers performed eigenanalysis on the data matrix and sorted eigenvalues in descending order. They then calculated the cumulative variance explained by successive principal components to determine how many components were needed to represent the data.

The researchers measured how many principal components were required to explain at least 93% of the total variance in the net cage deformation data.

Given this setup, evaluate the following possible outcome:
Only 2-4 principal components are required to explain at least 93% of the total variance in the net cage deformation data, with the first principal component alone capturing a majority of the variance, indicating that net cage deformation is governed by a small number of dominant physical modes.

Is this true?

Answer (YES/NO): YES